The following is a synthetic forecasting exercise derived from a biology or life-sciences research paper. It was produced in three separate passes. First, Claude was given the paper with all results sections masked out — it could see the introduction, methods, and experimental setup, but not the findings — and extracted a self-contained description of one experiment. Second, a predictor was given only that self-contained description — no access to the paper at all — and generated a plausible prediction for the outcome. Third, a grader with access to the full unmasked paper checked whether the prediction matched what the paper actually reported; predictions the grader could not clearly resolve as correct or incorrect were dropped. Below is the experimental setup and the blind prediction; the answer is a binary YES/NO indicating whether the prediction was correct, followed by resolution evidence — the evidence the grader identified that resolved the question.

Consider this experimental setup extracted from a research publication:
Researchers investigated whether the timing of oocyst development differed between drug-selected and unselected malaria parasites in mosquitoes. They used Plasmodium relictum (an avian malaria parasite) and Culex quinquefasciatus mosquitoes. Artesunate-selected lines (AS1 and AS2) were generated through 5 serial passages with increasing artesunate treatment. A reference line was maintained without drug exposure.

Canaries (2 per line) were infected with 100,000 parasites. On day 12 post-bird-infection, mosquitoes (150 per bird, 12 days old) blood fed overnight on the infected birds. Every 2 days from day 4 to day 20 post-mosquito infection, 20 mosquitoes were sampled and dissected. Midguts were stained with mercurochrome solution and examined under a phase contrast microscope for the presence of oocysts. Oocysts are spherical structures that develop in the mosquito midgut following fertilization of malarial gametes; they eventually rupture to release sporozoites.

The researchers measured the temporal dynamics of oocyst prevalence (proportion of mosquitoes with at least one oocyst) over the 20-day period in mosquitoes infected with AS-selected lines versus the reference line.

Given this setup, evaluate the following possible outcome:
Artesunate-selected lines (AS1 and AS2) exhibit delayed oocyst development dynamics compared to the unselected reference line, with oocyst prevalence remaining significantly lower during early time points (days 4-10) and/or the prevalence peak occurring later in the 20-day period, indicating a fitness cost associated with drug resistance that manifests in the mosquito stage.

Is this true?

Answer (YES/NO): NO